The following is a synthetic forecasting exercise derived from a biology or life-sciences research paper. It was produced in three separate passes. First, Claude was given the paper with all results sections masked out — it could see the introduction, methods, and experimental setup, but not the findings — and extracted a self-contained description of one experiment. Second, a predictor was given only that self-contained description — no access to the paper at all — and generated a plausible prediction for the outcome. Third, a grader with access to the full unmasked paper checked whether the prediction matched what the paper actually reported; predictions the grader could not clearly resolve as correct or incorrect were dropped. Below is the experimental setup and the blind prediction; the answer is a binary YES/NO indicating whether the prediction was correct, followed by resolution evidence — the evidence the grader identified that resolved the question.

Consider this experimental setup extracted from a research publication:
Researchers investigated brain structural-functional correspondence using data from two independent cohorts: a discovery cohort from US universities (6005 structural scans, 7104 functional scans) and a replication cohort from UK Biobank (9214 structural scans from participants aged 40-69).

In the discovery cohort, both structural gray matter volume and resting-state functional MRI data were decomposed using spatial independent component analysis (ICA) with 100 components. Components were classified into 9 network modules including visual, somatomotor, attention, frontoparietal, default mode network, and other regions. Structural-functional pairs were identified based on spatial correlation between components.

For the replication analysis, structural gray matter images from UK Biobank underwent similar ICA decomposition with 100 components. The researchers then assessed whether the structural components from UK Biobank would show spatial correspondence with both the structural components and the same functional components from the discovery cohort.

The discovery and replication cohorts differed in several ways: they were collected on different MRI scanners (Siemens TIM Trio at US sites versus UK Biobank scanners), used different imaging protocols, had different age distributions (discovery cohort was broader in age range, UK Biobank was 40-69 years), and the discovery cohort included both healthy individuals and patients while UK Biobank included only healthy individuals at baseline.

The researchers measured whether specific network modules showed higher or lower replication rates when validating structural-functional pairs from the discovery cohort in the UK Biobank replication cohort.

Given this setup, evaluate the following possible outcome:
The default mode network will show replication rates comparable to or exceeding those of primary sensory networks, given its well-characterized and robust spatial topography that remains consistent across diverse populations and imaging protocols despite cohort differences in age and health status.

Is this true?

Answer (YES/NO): NO